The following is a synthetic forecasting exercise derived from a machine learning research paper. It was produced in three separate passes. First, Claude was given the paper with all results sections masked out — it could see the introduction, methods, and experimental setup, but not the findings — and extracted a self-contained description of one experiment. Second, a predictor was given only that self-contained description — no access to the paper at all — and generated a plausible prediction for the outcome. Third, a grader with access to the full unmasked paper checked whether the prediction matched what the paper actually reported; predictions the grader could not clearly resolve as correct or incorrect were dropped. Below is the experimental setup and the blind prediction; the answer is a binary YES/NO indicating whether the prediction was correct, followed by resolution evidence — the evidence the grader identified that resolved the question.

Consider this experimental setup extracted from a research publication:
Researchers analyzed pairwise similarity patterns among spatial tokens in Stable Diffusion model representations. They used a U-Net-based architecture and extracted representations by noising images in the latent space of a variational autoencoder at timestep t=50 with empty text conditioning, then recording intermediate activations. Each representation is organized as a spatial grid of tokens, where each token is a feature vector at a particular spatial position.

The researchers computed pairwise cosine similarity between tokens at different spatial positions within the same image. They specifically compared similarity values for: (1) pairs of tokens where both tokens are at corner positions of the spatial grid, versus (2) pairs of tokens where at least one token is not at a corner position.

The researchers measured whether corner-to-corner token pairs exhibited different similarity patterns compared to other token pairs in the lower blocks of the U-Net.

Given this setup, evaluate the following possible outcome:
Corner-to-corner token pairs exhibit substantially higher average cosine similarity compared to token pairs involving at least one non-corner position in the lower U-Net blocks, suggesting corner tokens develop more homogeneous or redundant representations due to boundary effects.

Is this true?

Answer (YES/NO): YES